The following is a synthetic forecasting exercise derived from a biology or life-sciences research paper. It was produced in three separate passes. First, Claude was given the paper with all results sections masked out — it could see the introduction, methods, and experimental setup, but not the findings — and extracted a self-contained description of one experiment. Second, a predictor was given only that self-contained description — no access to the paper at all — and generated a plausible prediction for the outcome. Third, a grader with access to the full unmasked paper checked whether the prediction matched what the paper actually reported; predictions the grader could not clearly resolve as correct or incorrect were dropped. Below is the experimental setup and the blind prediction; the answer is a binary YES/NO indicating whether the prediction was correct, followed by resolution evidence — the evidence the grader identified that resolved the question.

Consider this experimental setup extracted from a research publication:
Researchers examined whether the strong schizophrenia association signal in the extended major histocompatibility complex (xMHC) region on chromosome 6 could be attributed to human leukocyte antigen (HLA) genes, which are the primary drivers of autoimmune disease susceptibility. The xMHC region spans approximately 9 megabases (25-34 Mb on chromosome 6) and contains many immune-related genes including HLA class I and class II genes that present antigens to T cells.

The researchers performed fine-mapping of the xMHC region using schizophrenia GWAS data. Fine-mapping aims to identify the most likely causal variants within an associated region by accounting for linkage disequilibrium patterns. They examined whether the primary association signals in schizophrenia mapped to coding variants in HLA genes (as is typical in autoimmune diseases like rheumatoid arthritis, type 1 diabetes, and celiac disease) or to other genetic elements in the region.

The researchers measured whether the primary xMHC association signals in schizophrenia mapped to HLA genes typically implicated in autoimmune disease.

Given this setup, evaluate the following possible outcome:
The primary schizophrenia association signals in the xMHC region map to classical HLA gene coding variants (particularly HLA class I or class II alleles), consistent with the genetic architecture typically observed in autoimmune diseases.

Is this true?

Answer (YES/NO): NO